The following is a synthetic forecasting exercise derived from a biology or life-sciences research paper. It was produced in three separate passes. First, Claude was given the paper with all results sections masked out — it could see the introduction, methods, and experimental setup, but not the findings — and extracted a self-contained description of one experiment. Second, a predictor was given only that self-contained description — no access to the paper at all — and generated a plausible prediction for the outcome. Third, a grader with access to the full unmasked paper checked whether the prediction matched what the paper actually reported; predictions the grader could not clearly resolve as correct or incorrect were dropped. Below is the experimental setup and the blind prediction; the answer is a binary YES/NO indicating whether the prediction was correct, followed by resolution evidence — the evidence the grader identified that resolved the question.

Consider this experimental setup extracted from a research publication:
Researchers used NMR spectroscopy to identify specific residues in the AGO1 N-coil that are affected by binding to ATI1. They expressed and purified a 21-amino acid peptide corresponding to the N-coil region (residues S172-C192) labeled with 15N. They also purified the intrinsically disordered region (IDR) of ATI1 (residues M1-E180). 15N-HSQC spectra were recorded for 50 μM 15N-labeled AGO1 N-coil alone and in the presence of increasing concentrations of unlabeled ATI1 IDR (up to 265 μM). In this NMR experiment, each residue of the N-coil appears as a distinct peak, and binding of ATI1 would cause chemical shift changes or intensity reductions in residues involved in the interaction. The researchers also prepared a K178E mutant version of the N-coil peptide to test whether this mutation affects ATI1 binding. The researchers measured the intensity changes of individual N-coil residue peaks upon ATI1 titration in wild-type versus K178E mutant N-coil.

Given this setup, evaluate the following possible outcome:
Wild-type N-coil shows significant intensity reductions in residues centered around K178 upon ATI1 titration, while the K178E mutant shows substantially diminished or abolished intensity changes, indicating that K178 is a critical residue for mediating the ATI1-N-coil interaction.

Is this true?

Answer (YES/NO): YES